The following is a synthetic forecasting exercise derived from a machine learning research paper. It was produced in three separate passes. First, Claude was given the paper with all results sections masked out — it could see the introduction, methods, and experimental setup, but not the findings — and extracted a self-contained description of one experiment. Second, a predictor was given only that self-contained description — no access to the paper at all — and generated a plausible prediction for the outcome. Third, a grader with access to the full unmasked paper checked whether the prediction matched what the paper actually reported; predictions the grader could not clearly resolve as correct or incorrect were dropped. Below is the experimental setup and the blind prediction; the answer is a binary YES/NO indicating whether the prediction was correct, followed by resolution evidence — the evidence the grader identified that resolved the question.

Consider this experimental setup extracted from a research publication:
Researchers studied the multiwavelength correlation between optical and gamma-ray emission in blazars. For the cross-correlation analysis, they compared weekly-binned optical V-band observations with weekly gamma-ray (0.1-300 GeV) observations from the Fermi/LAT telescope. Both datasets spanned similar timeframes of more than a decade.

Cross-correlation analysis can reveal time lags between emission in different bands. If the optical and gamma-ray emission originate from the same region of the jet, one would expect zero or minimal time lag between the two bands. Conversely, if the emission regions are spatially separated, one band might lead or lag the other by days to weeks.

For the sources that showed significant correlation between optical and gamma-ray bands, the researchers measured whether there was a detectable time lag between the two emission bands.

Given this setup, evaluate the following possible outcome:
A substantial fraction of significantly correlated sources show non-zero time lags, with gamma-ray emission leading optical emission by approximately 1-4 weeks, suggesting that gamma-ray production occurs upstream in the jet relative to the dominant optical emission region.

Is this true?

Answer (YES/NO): NO